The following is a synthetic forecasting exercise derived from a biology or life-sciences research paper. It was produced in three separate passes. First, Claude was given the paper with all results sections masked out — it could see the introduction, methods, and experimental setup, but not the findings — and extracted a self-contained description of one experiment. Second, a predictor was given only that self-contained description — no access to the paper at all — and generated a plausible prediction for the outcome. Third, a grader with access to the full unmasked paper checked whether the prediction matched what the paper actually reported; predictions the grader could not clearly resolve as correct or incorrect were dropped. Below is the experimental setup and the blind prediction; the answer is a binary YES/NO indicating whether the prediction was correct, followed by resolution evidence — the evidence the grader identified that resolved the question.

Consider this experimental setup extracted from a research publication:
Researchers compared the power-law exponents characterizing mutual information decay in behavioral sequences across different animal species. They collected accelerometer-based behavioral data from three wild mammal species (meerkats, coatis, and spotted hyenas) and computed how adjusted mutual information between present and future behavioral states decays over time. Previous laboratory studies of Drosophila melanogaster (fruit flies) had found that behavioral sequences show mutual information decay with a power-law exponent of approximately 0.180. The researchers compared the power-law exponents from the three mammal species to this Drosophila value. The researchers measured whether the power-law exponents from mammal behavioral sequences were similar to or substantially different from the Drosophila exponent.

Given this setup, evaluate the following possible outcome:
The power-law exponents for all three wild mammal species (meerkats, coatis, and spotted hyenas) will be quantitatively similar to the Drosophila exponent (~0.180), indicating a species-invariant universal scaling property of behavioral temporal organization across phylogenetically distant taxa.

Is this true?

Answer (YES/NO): YES